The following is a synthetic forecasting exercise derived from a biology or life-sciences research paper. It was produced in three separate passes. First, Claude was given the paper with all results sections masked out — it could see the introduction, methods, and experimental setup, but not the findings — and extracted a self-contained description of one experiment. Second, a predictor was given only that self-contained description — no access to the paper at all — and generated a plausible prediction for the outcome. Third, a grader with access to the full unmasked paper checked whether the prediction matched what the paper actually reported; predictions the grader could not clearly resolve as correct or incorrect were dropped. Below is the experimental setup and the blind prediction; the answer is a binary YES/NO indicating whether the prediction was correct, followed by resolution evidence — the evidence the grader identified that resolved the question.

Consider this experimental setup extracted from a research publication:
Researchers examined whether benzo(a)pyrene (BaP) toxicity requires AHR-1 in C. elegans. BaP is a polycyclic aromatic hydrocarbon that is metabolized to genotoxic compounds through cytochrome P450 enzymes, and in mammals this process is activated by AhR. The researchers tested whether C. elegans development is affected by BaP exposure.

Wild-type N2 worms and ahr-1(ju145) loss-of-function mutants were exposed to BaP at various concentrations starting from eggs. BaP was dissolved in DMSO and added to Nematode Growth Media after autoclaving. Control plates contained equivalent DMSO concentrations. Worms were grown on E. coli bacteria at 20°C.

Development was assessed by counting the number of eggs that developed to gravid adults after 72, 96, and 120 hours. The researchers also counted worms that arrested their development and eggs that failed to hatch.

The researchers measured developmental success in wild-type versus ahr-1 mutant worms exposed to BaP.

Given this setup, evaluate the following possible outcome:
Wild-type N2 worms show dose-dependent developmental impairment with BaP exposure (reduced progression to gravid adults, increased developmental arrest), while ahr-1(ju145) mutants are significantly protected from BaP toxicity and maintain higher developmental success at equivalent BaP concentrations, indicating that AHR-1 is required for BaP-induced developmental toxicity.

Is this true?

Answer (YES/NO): NO